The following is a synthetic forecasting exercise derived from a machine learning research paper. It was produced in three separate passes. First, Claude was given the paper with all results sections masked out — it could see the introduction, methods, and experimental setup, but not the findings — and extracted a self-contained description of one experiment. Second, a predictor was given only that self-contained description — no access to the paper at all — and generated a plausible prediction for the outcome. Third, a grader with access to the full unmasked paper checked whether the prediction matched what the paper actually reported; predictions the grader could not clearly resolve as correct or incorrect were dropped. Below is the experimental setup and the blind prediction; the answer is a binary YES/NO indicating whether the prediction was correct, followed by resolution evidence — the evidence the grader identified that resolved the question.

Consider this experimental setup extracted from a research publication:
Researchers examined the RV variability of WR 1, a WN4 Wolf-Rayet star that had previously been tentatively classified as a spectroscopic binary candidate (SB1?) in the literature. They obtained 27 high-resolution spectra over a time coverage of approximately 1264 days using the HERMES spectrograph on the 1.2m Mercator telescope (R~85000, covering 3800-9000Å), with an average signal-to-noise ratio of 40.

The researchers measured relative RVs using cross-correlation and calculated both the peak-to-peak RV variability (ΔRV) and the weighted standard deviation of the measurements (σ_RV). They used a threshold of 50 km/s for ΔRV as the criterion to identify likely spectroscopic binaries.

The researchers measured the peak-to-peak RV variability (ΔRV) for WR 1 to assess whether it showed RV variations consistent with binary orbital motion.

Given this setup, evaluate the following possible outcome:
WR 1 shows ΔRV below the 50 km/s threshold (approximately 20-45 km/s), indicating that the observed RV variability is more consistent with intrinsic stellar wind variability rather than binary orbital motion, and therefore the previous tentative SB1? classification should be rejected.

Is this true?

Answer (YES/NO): YES